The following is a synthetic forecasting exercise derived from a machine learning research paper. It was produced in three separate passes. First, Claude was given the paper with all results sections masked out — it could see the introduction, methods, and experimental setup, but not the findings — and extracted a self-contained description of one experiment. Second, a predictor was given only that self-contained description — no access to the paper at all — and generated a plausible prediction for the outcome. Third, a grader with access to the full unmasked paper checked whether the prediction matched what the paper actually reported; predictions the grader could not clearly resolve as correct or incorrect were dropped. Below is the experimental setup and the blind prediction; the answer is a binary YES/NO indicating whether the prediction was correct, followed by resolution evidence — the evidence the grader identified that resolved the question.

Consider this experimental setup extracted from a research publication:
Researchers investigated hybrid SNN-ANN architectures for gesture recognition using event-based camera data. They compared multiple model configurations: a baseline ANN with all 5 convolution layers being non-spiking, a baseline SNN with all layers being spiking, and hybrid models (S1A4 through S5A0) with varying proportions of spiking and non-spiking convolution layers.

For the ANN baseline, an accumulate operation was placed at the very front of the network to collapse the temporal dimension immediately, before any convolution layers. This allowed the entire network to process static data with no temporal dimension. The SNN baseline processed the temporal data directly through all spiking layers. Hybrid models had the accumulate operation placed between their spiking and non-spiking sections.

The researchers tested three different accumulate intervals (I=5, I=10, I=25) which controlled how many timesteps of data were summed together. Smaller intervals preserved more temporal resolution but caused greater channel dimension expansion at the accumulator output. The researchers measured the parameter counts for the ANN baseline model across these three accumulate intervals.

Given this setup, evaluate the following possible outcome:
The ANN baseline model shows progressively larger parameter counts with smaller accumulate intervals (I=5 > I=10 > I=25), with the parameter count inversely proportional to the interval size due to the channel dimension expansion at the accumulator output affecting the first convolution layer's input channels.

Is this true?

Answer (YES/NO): NO